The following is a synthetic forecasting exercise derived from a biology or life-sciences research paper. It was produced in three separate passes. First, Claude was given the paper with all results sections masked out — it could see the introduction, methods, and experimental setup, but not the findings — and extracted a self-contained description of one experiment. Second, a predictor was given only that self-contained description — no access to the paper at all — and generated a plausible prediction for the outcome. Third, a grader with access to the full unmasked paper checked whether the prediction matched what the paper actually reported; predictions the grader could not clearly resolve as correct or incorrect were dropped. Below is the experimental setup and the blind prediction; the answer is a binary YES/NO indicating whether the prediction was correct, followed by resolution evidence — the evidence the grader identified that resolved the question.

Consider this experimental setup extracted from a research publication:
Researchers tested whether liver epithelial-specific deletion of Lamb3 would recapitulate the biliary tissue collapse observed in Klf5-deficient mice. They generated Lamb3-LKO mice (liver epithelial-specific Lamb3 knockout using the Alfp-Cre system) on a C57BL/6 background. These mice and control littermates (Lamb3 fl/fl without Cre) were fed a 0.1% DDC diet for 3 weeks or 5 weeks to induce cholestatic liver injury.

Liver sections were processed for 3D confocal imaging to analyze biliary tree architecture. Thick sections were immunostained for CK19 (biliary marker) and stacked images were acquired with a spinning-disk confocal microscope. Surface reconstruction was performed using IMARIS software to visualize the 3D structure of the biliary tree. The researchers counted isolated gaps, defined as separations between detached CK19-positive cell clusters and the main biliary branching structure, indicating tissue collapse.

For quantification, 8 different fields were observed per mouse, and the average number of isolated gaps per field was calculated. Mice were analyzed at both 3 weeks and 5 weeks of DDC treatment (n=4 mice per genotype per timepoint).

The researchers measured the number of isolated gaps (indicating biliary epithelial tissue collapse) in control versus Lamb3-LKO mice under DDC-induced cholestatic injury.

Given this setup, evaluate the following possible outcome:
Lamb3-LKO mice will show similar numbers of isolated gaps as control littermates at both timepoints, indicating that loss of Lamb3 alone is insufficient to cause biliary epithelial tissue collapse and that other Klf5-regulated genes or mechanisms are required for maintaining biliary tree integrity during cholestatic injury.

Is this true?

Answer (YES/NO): NO